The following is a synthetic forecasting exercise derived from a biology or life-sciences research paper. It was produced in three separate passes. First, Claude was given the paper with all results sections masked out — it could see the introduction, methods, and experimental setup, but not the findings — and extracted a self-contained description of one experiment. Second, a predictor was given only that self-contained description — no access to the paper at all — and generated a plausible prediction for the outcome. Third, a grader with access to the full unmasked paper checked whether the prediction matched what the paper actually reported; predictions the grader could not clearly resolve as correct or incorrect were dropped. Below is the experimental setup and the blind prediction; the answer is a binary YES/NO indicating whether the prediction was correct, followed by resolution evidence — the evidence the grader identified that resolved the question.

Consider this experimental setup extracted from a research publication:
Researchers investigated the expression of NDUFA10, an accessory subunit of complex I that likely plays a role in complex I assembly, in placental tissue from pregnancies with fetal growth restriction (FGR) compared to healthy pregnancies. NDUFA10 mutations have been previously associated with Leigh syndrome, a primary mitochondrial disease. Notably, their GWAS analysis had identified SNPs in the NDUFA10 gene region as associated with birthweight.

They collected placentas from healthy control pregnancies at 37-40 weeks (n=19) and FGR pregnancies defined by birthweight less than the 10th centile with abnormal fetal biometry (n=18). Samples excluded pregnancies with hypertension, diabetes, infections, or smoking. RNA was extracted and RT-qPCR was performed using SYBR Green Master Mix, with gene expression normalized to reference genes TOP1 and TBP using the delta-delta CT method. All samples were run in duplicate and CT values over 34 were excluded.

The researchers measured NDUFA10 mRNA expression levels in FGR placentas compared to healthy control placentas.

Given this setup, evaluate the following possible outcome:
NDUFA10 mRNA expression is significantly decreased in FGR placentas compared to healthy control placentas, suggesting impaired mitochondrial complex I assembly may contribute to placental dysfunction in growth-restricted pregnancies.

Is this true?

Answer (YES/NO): NO